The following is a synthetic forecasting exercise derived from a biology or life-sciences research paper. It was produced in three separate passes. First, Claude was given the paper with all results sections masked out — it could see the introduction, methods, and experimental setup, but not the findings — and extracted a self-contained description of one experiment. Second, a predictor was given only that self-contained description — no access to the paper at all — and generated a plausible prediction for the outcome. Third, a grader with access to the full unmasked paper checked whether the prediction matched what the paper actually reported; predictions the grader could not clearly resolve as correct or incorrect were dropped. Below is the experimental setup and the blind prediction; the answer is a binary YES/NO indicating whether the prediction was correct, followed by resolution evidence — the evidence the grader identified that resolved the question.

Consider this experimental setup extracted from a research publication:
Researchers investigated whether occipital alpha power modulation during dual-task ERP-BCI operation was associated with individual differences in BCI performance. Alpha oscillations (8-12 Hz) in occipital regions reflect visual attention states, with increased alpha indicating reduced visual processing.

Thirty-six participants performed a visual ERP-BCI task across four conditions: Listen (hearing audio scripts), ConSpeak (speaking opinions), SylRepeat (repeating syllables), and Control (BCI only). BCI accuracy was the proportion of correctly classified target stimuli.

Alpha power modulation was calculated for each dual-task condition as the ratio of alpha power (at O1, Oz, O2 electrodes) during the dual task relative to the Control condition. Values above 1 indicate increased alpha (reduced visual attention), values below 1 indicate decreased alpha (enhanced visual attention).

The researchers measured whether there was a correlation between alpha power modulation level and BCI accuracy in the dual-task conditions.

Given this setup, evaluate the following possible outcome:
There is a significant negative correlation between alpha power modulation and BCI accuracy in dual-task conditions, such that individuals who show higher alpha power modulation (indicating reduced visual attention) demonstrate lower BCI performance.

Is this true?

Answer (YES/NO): NO